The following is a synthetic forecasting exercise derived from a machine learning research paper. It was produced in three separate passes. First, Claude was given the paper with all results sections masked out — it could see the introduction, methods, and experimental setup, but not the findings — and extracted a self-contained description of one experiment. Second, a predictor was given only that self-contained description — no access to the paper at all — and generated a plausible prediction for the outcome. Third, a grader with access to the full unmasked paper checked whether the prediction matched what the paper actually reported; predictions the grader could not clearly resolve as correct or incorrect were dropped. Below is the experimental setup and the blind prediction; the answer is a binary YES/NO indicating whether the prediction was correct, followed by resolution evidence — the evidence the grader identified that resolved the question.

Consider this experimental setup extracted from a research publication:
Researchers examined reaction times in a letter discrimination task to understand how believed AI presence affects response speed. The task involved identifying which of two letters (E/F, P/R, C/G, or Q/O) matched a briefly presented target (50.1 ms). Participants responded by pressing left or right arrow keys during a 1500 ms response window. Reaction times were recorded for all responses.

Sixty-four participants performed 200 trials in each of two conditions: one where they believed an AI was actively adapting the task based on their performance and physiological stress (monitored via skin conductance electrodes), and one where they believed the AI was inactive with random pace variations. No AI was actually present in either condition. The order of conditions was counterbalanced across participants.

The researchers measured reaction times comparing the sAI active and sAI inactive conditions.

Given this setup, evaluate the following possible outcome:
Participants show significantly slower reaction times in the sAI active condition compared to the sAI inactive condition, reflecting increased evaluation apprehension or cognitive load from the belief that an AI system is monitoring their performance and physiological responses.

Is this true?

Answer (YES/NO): NO